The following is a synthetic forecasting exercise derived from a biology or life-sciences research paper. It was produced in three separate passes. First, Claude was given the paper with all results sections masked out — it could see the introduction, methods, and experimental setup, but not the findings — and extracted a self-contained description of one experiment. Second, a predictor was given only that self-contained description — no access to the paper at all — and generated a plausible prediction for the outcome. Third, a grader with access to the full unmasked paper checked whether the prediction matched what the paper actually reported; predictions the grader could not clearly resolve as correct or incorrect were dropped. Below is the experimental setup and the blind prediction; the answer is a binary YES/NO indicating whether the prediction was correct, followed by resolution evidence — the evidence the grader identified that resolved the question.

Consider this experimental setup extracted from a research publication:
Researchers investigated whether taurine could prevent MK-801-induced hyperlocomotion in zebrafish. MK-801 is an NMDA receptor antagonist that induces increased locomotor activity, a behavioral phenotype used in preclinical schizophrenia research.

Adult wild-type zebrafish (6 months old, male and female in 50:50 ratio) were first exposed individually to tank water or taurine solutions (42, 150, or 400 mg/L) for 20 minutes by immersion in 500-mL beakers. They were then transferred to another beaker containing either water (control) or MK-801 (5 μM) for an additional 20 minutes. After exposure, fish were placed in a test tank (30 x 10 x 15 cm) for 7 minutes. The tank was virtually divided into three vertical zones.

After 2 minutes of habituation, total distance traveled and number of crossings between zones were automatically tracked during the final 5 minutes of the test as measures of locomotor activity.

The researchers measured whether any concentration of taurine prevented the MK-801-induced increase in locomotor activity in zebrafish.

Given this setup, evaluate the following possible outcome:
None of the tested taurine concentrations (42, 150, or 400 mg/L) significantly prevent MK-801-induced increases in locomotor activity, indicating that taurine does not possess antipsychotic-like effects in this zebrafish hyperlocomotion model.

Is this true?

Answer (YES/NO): YES